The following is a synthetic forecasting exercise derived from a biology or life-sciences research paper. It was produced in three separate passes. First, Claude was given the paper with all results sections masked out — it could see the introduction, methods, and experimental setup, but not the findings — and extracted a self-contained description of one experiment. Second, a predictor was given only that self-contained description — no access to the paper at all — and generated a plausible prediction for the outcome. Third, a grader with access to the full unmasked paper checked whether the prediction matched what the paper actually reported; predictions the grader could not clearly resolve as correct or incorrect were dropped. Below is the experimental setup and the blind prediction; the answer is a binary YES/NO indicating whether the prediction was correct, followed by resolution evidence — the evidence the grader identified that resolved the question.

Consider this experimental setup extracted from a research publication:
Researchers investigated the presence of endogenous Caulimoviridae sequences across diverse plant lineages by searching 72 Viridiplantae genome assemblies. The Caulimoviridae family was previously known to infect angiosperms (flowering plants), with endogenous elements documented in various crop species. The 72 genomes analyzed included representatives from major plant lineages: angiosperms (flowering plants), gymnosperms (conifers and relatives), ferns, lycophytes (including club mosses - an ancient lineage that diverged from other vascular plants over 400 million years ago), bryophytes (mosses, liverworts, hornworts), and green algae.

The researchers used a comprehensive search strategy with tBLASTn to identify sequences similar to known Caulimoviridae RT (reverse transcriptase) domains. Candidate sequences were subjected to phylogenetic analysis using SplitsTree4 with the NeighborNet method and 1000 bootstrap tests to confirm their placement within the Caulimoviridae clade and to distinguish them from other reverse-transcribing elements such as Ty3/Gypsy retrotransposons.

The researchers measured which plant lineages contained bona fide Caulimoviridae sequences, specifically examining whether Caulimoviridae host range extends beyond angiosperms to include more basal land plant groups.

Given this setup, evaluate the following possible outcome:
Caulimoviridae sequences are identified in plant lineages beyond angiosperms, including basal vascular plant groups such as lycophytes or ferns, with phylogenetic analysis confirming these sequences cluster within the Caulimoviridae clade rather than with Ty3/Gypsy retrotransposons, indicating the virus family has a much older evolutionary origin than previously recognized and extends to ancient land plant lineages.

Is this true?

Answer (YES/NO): YES